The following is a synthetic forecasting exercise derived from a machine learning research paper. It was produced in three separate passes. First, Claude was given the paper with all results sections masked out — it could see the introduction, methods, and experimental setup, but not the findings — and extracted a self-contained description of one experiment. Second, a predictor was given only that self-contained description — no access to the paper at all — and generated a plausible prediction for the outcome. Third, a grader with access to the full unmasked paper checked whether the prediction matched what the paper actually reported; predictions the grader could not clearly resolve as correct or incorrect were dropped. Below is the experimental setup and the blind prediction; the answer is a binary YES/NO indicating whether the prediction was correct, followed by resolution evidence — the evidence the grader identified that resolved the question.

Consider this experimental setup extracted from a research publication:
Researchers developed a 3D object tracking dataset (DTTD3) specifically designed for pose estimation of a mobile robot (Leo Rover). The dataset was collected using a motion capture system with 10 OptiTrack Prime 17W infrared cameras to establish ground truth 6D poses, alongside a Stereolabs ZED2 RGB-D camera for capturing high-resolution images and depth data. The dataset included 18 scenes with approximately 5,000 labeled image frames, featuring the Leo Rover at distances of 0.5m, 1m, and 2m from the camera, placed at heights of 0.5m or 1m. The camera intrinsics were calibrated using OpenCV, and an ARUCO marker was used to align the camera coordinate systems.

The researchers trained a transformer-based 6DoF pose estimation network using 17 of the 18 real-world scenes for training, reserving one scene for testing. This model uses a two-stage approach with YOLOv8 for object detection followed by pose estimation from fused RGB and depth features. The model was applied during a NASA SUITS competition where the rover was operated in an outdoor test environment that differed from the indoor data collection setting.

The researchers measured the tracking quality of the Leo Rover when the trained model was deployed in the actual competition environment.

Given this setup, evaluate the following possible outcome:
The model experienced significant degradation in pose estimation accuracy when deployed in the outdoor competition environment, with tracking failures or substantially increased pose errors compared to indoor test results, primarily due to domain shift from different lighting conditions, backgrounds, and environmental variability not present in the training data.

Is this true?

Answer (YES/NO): YES